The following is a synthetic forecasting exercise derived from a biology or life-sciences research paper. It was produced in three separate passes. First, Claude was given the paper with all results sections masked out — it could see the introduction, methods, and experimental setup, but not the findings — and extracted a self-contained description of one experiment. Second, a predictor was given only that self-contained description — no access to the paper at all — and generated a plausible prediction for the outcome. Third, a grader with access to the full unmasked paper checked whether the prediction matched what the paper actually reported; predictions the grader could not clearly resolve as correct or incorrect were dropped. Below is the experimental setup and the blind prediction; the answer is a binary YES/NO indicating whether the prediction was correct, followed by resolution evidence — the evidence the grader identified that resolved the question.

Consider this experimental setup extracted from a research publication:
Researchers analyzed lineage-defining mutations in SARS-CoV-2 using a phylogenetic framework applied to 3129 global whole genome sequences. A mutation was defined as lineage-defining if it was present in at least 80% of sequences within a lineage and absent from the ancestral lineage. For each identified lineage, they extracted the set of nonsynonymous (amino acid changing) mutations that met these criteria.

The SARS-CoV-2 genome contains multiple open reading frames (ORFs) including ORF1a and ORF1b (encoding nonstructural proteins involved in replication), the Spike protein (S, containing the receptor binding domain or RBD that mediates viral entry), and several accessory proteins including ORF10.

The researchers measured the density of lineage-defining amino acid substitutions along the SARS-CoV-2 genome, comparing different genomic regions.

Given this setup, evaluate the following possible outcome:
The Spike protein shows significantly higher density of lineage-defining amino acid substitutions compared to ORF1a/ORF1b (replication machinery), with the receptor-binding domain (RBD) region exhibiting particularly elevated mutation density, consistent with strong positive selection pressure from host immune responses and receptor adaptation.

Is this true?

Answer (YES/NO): YES